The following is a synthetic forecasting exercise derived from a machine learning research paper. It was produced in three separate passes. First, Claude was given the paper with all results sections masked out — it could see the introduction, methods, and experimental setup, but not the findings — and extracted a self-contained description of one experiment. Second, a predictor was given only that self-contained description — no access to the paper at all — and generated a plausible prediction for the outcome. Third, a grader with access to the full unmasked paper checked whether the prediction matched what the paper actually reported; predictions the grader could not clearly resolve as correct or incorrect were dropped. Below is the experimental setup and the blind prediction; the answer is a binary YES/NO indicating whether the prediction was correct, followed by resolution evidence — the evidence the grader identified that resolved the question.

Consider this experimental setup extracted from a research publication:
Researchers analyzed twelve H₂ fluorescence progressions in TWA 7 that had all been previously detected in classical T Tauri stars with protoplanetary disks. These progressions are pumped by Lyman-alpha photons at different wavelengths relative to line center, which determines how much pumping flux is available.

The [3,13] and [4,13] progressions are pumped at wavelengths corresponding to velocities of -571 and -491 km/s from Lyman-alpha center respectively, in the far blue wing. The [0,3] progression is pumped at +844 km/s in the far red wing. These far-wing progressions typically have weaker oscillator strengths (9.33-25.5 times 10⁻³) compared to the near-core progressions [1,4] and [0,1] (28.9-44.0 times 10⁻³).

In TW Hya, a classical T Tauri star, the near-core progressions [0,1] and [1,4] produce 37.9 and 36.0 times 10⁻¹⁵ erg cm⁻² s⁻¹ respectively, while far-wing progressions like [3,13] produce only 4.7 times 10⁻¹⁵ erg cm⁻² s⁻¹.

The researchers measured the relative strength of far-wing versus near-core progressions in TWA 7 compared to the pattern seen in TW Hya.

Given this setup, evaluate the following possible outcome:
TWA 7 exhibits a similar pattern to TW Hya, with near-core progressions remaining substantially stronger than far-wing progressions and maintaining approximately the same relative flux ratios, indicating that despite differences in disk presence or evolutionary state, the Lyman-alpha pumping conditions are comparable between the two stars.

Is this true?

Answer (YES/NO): YES